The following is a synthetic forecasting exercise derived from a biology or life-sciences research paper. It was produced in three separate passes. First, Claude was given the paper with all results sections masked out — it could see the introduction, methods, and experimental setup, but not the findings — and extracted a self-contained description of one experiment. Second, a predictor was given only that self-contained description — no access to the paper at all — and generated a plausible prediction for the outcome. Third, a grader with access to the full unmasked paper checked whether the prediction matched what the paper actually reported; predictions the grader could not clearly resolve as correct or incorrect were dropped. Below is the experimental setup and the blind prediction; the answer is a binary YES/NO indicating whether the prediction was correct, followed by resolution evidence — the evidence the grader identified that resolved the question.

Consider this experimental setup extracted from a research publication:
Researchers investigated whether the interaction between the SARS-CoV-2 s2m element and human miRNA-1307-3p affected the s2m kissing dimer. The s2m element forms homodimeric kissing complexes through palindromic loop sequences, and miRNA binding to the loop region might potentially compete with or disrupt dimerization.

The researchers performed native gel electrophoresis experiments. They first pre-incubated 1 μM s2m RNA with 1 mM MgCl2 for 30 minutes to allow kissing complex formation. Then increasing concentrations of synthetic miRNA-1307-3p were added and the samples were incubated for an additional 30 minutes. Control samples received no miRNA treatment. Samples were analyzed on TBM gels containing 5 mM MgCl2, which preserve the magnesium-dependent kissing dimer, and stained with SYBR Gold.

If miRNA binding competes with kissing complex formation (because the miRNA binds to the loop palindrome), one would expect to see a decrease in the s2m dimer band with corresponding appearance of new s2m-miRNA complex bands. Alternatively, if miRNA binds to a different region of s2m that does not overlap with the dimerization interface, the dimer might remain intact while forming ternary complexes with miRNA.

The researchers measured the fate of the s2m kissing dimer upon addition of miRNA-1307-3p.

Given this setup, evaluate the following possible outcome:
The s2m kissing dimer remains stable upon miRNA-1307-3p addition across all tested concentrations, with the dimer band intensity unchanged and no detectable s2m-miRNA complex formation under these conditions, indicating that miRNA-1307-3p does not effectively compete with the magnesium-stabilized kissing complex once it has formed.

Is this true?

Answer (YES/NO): NO